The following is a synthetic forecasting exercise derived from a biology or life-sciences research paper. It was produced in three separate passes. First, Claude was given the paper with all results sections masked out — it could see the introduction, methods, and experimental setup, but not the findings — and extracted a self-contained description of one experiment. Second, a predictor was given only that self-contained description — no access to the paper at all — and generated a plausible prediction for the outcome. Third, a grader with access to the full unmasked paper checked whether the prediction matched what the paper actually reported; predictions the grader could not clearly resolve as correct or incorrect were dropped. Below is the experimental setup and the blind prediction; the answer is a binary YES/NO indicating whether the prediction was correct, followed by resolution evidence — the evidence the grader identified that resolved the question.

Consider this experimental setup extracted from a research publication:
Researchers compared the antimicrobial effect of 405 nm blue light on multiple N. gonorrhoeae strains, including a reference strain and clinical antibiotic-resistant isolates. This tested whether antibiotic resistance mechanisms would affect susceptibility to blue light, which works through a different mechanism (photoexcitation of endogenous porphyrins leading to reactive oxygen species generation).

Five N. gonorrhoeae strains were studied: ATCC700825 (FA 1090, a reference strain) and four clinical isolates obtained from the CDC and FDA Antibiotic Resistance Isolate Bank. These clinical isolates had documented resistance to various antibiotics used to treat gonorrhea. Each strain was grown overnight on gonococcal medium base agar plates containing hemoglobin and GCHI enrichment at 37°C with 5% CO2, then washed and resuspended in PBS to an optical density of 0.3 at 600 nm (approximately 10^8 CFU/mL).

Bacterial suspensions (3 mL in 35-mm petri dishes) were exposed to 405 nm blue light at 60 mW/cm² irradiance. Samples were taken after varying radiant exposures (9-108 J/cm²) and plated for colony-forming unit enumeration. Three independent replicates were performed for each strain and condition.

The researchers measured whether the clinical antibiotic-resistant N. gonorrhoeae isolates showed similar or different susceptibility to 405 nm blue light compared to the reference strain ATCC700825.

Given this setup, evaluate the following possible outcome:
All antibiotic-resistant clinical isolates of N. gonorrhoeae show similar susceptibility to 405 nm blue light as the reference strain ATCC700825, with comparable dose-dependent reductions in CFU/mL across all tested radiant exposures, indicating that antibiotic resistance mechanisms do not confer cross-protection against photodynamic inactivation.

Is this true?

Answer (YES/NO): NO